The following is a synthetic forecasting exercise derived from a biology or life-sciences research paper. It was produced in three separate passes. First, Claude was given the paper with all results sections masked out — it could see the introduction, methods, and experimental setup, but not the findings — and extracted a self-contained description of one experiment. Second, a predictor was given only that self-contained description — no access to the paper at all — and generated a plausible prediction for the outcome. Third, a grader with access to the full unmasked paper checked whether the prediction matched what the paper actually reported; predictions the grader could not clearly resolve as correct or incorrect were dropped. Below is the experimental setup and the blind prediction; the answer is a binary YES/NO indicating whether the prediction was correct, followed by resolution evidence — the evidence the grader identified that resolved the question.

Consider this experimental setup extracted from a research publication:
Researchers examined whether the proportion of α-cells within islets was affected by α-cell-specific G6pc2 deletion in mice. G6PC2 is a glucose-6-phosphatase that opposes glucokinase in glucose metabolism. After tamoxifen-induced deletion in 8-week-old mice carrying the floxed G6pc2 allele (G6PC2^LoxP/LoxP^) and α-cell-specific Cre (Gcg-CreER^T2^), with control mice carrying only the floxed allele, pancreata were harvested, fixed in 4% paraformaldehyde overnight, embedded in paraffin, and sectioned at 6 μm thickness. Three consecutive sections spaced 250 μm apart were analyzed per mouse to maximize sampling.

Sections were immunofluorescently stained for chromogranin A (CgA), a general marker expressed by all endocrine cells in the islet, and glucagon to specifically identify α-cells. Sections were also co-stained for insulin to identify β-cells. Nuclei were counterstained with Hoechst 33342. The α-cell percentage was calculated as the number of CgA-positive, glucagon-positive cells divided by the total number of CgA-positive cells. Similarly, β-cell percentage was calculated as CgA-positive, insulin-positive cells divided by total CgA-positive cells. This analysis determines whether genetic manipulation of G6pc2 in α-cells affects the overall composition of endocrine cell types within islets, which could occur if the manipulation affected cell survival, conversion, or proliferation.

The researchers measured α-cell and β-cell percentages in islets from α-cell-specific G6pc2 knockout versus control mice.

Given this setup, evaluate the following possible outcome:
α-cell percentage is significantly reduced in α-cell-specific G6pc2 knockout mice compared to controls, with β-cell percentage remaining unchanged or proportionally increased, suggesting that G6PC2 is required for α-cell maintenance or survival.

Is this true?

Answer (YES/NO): NO